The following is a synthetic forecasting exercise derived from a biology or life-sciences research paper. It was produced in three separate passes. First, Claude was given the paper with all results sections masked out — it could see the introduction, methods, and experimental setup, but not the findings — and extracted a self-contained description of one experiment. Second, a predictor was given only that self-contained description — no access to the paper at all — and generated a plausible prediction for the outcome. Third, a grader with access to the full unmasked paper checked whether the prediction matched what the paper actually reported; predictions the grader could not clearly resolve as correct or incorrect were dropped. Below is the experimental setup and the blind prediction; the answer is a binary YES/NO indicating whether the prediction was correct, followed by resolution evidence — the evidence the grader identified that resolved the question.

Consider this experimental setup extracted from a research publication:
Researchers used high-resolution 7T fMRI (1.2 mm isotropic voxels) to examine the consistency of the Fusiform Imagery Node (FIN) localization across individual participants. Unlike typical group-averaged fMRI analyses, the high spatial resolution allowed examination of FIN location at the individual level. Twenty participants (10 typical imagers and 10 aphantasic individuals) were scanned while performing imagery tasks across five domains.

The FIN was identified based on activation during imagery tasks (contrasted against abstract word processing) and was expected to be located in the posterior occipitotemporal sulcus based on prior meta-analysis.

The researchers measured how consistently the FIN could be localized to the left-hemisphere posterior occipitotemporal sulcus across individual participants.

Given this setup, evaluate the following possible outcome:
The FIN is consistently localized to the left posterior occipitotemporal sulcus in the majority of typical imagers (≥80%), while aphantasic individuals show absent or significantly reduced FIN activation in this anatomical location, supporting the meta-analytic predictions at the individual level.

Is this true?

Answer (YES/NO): NO